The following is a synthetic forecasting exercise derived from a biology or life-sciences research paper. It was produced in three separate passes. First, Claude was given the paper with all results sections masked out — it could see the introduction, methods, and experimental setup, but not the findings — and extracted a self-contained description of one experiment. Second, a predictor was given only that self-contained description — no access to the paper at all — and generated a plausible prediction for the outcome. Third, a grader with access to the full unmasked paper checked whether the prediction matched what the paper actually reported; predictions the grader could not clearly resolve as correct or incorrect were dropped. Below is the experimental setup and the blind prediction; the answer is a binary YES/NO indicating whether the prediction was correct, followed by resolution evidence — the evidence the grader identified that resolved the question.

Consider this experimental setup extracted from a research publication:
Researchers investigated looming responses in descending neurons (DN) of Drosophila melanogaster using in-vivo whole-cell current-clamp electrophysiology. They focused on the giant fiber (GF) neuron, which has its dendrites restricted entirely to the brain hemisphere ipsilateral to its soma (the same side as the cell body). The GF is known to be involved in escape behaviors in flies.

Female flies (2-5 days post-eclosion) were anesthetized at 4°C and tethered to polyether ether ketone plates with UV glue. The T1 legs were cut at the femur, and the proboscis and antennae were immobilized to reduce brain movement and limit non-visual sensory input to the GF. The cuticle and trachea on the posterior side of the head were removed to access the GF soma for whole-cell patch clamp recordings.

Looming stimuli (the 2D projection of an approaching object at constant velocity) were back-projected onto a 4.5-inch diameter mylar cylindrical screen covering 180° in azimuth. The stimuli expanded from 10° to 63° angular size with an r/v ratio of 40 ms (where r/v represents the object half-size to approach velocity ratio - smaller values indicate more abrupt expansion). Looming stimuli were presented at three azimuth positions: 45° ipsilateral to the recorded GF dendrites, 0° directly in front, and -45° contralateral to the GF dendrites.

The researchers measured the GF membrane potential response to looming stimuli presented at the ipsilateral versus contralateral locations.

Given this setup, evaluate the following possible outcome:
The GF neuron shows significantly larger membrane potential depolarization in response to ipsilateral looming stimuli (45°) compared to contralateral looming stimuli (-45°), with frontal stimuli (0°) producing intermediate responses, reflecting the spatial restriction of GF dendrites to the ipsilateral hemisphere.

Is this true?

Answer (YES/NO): NO